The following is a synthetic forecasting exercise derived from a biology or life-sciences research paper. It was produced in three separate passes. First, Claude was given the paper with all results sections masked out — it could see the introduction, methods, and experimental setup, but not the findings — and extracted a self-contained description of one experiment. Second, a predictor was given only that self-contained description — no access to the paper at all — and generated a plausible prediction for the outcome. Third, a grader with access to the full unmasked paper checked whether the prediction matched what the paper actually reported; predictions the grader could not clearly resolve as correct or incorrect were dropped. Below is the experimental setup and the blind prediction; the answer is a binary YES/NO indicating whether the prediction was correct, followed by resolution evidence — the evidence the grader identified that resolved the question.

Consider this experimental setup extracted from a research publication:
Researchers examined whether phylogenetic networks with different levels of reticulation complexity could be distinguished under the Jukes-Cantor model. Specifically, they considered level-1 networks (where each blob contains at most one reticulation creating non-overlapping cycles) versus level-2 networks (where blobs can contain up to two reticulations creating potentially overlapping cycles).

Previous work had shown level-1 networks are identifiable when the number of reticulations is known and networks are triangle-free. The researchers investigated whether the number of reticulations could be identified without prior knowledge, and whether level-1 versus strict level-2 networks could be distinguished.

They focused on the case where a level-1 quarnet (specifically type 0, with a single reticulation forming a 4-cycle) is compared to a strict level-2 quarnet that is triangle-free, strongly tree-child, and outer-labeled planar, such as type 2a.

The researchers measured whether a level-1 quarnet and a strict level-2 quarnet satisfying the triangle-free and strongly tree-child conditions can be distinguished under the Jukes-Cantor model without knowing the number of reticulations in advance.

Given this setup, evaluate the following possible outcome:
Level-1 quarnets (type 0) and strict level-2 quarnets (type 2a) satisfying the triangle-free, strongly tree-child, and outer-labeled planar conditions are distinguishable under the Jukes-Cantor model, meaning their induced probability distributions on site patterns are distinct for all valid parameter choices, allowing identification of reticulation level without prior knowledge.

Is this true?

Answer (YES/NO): YES